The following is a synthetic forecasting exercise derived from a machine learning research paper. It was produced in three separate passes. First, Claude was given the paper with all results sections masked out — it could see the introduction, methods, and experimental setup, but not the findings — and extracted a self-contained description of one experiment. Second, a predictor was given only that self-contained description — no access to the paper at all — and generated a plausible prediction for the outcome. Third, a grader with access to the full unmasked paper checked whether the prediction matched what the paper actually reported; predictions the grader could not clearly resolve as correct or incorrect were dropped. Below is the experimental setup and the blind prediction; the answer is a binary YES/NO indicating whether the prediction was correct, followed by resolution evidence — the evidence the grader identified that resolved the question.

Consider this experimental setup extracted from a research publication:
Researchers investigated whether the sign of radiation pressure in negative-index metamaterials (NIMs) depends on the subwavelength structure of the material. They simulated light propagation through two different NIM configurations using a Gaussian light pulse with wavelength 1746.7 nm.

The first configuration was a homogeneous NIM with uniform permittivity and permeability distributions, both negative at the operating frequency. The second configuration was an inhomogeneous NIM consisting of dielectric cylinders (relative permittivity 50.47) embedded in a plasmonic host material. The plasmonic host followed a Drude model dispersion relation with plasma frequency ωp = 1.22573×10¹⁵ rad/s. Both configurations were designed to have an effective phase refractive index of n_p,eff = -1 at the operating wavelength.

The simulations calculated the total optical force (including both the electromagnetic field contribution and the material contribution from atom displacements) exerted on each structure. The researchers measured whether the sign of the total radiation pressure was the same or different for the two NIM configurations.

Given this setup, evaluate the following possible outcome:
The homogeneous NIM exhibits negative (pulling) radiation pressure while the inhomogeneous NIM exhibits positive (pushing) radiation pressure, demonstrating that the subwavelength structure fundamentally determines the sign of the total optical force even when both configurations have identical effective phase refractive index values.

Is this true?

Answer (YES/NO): NO